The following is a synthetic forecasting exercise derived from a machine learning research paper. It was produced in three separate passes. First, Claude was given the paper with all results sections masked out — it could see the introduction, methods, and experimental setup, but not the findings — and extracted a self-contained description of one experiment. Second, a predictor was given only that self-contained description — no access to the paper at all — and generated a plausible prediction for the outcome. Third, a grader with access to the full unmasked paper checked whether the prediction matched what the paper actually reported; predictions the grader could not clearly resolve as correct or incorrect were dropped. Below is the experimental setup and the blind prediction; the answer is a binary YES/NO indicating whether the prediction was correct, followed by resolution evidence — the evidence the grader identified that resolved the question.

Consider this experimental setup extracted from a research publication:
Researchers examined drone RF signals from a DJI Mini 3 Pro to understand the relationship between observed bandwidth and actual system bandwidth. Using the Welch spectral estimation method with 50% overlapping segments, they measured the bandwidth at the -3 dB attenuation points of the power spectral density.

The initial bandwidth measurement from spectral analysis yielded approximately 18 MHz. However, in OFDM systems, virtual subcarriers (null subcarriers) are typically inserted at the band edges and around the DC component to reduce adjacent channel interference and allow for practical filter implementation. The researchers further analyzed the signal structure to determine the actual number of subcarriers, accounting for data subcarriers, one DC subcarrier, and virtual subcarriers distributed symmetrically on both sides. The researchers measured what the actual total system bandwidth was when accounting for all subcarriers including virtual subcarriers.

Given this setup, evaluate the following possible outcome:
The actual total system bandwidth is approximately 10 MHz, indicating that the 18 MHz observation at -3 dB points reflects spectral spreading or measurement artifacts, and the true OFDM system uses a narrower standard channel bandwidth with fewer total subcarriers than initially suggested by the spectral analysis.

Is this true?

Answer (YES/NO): NO